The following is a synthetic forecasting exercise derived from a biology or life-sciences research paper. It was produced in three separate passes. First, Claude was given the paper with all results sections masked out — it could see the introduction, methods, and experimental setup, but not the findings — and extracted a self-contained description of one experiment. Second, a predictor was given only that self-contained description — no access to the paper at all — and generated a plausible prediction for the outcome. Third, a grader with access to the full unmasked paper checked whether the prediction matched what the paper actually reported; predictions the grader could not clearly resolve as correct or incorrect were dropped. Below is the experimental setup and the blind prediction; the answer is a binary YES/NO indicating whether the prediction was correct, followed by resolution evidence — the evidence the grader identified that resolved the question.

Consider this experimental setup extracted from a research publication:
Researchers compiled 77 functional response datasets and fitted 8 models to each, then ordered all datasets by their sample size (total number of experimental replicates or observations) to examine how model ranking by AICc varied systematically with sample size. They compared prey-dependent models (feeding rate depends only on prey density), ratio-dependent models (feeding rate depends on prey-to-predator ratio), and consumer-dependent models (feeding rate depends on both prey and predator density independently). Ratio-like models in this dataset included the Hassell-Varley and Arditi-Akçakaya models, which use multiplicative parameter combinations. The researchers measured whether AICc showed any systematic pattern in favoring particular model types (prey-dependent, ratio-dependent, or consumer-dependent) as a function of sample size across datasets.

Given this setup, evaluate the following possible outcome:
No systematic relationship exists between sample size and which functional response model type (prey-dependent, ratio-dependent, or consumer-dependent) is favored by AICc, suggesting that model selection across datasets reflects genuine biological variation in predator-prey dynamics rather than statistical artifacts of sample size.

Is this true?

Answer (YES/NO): NO